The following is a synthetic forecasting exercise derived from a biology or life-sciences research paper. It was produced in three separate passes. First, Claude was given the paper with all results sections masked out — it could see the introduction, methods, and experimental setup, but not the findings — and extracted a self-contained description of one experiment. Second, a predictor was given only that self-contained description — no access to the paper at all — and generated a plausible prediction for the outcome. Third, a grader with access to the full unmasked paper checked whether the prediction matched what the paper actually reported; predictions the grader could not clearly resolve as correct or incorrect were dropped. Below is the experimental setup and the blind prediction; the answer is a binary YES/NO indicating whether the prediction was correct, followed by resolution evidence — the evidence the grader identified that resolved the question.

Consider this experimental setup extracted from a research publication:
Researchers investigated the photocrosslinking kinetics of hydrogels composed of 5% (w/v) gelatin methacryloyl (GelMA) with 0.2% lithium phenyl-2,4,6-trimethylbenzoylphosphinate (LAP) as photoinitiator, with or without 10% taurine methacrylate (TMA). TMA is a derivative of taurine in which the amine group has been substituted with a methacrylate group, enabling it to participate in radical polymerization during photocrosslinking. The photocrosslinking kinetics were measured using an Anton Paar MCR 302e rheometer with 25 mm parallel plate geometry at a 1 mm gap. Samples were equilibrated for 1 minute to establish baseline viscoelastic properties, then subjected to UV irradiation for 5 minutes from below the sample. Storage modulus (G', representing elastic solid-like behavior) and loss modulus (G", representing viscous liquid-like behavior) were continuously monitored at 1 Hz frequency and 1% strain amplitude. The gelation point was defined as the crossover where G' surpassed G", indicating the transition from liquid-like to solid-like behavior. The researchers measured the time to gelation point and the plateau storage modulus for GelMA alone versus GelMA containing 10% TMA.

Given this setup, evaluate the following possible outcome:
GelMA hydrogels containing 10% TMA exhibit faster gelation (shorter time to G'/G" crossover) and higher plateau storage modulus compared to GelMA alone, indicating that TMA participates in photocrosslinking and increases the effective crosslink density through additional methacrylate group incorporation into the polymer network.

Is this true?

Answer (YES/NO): NO